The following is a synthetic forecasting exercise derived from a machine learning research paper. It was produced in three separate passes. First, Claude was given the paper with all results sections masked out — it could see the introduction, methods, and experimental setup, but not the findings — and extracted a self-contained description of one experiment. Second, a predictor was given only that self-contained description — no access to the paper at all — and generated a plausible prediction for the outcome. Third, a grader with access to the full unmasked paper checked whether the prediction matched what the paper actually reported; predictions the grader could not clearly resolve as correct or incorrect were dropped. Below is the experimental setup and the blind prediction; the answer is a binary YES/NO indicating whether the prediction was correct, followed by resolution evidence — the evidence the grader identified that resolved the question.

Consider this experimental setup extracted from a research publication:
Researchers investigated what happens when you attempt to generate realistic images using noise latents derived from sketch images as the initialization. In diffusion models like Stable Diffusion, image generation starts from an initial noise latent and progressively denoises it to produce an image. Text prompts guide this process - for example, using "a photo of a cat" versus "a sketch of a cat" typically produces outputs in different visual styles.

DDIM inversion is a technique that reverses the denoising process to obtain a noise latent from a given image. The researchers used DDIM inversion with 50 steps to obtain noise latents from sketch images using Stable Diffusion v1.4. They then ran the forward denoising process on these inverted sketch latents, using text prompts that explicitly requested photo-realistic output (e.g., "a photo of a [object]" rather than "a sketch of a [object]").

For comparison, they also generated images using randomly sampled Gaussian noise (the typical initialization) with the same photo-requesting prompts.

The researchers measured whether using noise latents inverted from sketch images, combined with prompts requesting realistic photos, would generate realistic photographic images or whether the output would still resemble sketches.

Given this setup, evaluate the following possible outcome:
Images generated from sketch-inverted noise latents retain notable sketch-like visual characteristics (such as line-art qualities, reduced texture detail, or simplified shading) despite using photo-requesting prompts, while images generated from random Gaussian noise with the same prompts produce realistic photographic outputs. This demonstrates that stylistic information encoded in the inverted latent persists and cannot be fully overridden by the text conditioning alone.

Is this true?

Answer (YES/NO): YES